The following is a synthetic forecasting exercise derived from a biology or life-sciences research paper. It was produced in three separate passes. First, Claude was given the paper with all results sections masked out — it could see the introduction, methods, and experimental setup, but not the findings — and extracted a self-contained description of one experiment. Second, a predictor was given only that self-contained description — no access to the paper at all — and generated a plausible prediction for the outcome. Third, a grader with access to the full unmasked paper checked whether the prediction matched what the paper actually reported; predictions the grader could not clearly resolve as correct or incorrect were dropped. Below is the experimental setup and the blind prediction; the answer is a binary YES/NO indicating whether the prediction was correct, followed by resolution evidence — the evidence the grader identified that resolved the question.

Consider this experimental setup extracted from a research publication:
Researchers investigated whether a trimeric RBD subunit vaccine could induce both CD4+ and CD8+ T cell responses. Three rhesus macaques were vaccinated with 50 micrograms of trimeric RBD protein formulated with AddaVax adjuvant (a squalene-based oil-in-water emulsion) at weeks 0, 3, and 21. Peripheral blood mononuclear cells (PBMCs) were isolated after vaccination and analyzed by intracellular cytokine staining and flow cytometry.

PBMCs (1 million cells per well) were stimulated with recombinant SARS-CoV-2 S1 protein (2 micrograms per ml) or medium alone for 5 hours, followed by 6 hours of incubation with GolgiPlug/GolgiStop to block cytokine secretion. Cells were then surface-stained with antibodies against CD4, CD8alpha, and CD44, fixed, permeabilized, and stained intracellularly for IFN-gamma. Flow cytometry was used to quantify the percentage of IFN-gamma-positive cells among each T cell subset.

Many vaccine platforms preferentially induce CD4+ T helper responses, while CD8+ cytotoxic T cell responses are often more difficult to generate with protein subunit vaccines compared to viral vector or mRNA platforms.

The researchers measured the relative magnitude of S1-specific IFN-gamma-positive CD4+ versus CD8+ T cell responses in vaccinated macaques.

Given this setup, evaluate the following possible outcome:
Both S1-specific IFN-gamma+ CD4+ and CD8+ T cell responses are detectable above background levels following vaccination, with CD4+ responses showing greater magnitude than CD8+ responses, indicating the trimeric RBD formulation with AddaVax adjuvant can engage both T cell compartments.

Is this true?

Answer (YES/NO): NO